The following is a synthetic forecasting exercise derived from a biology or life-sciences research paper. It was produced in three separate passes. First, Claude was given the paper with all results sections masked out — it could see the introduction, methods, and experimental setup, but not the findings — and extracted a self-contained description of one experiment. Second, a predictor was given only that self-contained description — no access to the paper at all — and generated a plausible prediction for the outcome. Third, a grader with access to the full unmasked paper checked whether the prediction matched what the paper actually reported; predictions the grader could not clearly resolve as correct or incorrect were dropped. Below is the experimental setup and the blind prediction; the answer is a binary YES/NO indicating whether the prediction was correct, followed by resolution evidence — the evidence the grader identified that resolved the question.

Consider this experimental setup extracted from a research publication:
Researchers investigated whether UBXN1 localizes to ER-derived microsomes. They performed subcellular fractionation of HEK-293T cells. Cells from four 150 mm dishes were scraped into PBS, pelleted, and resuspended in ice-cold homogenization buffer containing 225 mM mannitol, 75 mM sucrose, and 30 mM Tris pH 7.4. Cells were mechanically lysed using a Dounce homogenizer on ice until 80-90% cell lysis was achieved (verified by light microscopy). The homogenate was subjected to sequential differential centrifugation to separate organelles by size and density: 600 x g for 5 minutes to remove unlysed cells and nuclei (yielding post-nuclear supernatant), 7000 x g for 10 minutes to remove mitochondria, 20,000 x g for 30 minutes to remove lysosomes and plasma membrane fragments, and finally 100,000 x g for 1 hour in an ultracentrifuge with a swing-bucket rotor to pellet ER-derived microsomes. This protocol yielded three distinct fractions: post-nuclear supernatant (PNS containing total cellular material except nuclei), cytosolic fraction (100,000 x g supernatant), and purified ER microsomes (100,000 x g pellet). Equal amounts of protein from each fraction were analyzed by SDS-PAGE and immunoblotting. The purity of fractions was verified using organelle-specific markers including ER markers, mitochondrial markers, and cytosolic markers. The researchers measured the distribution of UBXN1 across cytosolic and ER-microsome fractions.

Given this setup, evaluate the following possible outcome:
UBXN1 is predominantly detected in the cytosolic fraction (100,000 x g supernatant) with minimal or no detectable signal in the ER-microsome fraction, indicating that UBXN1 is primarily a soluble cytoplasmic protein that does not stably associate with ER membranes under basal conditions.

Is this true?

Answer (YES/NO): NO